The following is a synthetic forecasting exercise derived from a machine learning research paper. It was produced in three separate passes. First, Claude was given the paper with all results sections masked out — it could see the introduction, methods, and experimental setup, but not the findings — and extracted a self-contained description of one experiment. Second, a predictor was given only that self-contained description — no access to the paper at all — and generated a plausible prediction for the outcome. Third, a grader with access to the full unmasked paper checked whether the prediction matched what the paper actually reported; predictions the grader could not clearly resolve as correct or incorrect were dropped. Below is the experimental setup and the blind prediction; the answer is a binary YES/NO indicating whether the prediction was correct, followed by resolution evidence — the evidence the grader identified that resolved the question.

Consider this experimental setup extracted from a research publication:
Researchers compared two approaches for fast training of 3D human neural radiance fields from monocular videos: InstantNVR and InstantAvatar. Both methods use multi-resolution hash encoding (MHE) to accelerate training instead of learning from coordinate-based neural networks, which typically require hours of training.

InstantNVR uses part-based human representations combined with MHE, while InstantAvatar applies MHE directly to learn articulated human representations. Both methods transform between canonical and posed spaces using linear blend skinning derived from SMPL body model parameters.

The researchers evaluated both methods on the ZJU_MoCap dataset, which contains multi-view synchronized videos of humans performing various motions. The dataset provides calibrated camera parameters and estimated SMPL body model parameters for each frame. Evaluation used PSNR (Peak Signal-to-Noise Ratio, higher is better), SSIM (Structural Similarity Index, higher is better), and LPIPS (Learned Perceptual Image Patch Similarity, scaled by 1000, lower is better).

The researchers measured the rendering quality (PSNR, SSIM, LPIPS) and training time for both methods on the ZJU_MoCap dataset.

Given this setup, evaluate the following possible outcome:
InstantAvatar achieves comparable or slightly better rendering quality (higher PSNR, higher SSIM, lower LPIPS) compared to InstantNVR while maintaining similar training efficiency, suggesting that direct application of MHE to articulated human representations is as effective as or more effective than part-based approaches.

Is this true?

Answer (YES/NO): NO